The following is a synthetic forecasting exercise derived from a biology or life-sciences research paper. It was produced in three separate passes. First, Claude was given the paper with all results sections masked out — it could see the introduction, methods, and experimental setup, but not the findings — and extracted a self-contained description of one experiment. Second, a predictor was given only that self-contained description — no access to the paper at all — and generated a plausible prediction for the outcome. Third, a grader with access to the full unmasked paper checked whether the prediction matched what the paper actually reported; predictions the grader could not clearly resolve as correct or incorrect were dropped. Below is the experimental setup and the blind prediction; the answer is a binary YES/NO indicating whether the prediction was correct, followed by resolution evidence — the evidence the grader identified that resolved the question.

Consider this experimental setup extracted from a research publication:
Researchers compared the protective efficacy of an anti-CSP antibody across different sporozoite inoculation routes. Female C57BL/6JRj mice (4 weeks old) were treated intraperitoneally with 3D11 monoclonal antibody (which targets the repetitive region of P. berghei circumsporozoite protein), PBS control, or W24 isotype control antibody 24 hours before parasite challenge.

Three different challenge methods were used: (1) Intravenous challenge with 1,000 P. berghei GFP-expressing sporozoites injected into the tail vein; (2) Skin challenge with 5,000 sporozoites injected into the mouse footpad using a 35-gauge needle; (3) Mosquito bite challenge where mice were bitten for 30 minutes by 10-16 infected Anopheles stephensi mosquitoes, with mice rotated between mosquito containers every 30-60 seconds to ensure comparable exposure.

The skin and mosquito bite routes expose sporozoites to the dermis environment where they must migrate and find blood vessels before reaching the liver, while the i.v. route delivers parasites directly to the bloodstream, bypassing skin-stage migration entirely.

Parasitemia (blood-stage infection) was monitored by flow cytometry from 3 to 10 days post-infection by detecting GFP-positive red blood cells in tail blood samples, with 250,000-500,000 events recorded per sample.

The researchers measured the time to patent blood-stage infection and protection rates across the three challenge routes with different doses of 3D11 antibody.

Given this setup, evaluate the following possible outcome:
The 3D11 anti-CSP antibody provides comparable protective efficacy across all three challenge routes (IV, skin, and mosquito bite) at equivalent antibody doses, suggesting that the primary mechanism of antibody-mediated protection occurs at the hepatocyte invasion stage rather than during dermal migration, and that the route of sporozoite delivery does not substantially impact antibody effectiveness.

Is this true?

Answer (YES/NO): NO